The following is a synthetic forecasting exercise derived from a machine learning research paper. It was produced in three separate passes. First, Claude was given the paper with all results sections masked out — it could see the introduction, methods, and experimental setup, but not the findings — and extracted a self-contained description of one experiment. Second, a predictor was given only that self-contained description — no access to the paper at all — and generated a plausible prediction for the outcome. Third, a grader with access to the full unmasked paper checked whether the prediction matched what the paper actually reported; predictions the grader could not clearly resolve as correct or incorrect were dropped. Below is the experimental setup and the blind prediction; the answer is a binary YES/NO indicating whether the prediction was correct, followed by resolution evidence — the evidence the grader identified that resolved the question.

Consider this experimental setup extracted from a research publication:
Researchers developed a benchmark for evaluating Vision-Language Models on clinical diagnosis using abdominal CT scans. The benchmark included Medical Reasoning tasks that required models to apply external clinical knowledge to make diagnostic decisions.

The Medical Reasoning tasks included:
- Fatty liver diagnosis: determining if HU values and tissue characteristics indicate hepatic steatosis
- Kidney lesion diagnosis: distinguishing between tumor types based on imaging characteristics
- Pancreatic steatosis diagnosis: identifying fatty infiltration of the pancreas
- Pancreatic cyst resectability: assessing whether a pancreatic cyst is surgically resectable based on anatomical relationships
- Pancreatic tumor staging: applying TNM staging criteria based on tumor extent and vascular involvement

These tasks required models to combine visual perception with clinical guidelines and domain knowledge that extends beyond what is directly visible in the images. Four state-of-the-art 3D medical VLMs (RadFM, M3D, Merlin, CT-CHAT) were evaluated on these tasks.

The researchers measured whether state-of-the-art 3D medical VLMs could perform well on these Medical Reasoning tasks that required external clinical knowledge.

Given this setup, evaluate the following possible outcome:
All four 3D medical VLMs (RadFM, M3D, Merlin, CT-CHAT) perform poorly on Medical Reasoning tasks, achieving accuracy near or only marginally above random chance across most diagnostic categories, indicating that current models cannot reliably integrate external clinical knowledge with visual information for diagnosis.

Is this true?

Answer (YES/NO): NO